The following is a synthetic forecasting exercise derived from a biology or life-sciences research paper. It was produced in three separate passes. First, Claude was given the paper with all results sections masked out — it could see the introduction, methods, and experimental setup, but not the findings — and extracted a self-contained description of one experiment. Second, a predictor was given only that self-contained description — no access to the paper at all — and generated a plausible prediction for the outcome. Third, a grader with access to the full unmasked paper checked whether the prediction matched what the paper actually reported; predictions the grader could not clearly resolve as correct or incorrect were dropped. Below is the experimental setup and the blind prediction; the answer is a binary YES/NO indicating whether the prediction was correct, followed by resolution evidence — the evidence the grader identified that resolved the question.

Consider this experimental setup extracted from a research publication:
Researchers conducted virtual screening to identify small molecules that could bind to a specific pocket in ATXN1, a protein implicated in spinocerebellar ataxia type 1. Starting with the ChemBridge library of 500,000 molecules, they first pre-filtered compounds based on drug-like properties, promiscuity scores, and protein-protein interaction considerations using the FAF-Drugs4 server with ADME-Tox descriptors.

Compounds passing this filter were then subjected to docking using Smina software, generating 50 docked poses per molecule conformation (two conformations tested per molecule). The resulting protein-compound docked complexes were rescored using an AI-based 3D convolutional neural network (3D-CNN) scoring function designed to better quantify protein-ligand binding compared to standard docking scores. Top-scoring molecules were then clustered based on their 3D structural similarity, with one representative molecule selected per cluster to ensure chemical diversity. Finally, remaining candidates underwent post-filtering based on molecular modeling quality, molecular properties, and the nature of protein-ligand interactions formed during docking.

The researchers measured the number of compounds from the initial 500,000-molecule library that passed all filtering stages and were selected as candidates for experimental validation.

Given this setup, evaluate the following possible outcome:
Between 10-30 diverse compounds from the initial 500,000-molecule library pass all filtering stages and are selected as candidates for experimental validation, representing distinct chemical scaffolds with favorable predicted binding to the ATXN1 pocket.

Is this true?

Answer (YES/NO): YES